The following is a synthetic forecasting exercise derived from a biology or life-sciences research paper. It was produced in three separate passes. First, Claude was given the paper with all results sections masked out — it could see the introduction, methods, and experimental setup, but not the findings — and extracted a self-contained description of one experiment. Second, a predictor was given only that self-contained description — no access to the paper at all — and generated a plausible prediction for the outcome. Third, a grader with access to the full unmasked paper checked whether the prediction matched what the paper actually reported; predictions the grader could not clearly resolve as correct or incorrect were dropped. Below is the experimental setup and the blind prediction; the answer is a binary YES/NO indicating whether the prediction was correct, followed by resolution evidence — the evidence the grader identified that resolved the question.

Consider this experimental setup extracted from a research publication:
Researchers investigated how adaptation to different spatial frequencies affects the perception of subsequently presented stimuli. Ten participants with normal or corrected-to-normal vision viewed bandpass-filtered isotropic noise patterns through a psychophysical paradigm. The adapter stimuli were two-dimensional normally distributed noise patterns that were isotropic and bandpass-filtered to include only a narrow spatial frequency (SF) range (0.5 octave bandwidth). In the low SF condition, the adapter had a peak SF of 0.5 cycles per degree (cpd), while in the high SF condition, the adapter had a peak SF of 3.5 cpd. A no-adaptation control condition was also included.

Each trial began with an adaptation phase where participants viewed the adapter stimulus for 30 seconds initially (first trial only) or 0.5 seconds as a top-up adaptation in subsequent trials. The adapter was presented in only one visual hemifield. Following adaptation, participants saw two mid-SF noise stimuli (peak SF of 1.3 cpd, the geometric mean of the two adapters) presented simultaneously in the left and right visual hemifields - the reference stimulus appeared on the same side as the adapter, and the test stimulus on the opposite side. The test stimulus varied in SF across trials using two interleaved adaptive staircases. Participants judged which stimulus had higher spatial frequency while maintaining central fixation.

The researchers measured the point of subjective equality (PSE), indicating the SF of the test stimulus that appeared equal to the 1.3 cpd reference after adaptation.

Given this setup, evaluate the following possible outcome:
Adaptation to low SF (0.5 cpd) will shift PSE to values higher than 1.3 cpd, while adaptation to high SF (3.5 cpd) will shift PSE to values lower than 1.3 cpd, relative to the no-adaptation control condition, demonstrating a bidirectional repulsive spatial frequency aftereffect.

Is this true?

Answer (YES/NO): YES